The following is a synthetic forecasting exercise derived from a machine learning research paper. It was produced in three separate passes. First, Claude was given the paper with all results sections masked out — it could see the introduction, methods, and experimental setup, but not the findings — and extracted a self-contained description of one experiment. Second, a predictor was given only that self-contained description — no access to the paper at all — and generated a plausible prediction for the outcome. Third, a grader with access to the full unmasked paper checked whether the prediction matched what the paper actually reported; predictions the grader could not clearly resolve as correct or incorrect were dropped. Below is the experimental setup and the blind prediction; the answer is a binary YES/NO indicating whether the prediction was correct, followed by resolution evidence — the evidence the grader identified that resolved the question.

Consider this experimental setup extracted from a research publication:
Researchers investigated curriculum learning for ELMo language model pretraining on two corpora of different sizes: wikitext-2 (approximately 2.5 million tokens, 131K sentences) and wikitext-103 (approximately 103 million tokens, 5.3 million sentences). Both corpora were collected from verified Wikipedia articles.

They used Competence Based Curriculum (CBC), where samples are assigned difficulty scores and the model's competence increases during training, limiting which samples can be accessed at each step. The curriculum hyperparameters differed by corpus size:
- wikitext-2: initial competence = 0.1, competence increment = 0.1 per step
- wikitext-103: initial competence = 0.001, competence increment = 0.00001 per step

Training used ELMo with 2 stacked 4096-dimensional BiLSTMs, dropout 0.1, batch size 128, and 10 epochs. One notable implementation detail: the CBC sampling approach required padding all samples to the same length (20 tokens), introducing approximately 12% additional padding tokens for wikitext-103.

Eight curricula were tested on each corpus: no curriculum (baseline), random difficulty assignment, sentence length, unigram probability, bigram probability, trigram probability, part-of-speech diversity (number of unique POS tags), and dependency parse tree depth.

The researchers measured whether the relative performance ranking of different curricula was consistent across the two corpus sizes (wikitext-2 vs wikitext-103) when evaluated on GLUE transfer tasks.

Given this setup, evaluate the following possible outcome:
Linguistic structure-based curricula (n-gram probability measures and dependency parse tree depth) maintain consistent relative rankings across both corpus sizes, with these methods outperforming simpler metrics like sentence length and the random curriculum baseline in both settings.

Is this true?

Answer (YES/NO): NO